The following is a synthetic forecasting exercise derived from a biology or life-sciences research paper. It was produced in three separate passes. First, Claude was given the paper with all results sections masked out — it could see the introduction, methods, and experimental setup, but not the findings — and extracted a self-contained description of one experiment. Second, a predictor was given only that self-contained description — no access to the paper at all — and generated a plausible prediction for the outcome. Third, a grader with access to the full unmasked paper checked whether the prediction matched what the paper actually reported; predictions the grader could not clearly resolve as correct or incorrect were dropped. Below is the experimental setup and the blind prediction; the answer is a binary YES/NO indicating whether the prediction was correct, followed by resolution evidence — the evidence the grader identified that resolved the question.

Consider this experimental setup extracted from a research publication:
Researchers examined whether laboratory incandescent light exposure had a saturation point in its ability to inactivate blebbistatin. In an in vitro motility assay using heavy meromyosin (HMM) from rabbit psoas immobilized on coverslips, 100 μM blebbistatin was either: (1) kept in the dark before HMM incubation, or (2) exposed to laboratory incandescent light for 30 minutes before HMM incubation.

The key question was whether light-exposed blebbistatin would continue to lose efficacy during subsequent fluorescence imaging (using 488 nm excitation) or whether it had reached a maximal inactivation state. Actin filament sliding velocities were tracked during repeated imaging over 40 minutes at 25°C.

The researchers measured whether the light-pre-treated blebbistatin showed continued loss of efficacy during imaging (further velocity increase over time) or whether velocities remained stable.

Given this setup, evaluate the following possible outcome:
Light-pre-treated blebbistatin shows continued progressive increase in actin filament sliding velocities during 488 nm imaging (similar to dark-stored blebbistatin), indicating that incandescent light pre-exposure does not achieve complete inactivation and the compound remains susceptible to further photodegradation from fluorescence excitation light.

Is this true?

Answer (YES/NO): NO